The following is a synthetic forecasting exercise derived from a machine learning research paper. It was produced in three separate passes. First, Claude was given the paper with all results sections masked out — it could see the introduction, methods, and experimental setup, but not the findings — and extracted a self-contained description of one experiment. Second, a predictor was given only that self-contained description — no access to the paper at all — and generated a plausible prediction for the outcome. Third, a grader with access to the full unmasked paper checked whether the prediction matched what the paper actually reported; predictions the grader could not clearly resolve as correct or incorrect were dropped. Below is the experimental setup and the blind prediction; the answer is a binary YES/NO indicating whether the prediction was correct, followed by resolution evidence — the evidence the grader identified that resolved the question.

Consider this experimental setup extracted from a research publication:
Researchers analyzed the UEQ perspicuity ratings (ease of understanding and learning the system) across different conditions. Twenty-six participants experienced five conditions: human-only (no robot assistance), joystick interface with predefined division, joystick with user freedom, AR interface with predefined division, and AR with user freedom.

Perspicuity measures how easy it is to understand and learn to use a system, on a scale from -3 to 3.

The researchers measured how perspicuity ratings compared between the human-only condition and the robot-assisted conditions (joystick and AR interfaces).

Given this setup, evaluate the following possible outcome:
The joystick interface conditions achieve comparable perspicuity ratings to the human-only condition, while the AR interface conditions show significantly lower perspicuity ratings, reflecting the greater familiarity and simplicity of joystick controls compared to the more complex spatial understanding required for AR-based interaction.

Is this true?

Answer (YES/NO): NO